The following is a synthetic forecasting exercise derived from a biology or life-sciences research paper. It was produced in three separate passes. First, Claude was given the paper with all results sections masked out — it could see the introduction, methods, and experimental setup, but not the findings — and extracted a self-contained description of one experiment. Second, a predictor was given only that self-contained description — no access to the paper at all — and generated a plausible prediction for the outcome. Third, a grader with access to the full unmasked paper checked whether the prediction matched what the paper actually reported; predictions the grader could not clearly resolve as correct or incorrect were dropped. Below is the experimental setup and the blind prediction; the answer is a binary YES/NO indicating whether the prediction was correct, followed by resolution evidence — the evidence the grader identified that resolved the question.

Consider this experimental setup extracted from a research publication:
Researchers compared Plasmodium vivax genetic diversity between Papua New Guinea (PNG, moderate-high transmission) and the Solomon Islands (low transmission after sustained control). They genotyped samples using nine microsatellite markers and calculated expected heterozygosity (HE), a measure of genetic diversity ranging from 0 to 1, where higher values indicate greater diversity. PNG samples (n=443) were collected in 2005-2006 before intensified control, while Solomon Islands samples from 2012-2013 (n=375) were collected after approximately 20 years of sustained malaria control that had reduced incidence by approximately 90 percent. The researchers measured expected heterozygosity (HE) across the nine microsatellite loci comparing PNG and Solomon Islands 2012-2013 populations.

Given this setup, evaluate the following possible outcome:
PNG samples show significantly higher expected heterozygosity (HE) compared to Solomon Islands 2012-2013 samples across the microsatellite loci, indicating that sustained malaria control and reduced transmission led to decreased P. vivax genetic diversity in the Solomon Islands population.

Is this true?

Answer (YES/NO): NO